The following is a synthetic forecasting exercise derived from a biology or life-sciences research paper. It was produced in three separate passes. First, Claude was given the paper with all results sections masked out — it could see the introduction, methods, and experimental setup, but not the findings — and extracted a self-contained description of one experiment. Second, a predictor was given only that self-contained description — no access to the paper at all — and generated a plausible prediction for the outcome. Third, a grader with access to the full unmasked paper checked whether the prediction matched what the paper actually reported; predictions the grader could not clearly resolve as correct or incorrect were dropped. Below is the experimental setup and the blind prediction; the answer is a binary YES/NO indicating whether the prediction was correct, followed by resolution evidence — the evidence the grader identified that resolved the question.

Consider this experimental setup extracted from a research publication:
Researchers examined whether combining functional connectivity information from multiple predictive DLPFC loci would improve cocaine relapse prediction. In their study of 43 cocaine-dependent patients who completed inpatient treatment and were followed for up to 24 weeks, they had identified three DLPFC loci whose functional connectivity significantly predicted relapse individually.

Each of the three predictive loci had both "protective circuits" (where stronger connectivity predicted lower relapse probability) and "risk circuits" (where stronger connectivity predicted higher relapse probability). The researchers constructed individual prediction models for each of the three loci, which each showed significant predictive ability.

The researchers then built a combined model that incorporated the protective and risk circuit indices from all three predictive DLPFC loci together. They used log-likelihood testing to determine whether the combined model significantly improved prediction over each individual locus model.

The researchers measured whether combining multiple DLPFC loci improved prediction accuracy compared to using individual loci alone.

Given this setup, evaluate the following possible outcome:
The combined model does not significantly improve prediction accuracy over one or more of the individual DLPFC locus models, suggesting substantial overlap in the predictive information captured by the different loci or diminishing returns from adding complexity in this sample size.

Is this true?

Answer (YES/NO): NO